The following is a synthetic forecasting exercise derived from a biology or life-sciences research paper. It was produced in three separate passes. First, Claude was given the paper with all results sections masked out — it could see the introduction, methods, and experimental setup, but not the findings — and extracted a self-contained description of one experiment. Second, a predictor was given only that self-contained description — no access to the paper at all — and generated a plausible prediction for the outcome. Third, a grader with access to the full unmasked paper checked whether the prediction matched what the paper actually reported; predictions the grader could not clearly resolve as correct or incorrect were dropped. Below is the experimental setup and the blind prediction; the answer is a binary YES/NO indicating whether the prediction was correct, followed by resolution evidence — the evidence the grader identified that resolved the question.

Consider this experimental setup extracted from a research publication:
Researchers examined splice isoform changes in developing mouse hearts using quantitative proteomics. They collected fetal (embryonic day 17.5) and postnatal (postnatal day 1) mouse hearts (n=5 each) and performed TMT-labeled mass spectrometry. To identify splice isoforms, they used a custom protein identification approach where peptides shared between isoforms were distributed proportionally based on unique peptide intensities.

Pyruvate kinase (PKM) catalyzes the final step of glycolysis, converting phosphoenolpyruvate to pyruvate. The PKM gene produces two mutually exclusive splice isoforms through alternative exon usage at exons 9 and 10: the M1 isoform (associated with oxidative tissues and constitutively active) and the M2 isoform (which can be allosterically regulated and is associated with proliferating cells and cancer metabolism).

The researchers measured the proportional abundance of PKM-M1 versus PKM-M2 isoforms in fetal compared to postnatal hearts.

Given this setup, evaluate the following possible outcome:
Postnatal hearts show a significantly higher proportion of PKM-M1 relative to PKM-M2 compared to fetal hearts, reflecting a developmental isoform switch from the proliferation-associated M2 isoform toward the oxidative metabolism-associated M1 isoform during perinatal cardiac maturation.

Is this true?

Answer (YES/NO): YES